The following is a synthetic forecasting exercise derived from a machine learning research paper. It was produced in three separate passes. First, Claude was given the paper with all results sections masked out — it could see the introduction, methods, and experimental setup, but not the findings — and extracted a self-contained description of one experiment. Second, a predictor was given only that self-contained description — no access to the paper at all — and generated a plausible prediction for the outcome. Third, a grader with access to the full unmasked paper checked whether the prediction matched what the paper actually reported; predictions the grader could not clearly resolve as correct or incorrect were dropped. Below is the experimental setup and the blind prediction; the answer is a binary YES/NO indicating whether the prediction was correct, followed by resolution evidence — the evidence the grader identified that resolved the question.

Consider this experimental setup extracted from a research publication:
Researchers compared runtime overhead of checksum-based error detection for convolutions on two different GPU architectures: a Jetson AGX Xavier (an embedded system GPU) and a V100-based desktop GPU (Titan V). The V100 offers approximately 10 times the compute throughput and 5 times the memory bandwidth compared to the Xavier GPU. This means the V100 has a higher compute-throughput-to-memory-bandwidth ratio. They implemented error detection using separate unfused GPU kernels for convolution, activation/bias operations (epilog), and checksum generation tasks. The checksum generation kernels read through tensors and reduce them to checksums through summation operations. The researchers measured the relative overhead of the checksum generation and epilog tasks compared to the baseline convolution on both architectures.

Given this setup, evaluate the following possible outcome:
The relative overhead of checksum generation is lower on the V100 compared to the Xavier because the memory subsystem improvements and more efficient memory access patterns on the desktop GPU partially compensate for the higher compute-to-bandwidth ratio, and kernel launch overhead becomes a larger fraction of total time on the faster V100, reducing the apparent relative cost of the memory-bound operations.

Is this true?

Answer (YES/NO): NO